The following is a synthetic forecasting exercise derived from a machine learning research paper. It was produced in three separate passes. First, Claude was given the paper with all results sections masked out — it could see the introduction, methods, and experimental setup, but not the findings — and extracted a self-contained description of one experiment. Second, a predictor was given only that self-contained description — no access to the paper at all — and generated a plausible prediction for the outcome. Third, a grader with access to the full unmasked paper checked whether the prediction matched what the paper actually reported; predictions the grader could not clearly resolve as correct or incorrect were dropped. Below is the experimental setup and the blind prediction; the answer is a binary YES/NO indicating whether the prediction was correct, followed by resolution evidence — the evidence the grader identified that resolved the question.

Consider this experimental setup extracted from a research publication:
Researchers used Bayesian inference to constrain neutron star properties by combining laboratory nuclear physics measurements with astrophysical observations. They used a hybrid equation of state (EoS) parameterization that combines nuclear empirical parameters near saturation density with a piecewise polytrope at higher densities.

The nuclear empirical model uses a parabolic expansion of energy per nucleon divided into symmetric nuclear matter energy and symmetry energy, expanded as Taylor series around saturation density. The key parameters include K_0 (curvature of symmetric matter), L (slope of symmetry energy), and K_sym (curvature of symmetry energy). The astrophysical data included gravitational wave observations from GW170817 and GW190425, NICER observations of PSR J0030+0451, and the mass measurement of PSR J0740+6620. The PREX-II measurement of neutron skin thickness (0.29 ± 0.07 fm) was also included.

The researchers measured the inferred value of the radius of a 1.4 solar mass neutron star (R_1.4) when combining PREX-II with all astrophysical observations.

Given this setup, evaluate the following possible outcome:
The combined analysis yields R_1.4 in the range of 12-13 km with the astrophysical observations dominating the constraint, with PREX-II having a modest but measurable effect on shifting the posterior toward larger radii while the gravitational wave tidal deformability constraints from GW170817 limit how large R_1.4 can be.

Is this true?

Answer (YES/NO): YES